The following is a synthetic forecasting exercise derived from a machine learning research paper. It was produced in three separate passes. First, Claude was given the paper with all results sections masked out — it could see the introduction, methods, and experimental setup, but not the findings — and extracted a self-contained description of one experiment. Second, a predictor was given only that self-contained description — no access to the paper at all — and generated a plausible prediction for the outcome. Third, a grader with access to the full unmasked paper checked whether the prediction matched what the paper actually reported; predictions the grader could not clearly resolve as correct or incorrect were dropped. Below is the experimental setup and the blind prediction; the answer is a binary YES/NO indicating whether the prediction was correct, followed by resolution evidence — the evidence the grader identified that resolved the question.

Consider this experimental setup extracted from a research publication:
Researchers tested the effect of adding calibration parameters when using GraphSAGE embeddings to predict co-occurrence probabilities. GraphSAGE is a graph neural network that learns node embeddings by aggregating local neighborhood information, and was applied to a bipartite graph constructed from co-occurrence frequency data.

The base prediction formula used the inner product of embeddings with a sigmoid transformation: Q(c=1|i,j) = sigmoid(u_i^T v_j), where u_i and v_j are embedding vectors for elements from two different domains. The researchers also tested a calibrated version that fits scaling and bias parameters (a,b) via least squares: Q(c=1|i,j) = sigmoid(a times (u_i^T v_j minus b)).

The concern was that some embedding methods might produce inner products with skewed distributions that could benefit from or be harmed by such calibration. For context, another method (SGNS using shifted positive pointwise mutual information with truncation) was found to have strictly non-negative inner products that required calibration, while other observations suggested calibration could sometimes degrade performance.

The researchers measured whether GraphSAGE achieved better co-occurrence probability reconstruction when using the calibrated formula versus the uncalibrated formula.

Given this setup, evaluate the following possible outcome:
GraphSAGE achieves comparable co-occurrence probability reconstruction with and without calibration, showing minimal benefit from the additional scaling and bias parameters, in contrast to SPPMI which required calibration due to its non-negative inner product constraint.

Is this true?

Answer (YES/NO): NO